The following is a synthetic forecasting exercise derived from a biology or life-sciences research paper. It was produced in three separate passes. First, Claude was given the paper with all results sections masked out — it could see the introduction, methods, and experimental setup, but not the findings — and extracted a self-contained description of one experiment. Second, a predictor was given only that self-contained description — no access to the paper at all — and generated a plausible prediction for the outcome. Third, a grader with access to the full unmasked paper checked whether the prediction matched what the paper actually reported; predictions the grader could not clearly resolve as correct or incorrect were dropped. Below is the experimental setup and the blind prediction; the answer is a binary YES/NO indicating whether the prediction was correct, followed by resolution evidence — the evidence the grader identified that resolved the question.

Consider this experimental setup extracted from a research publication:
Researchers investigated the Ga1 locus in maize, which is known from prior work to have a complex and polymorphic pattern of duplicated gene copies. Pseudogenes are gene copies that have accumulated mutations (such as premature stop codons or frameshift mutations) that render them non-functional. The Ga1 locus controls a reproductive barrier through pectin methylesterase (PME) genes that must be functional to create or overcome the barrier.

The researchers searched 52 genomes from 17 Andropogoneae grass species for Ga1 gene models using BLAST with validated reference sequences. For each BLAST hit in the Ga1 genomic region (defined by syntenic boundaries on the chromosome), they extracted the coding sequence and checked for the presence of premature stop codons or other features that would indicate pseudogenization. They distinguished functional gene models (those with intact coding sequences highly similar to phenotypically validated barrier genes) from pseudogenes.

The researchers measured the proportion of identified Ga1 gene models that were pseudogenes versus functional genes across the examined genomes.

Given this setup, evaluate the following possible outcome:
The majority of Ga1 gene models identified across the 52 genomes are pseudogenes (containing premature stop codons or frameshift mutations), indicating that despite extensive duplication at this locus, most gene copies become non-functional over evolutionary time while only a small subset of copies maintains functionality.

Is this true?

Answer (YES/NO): YES